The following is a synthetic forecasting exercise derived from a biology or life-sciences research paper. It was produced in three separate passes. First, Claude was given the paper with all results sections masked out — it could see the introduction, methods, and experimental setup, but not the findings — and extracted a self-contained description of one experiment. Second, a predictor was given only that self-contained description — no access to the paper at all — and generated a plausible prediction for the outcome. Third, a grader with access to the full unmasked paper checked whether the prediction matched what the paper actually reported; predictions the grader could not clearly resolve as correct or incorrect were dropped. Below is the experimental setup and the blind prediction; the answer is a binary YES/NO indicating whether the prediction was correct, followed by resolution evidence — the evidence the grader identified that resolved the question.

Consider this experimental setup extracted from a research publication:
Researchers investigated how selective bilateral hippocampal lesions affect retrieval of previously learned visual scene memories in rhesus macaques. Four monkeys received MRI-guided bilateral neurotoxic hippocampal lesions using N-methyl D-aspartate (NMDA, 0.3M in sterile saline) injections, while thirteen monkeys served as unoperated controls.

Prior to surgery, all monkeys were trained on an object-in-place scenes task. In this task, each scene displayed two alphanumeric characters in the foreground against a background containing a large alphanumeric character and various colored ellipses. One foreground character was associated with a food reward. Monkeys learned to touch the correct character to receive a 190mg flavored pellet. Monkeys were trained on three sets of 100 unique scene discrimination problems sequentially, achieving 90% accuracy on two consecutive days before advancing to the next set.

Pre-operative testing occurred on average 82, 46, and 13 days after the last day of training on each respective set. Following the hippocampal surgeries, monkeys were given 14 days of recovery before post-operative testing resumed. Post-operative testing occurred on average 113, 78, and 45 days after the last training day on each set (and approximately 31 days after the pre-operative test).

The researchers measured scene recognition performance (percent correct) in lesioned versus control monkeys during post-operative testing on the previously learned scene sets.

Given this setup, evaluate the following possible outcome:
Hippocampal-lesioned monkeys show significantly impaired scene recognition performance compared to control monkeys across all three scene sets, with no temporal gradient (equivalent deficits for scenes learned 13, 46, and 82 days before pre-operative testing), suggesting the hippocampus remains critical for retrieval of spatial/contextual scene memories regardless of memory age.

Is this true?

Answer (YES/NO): YES